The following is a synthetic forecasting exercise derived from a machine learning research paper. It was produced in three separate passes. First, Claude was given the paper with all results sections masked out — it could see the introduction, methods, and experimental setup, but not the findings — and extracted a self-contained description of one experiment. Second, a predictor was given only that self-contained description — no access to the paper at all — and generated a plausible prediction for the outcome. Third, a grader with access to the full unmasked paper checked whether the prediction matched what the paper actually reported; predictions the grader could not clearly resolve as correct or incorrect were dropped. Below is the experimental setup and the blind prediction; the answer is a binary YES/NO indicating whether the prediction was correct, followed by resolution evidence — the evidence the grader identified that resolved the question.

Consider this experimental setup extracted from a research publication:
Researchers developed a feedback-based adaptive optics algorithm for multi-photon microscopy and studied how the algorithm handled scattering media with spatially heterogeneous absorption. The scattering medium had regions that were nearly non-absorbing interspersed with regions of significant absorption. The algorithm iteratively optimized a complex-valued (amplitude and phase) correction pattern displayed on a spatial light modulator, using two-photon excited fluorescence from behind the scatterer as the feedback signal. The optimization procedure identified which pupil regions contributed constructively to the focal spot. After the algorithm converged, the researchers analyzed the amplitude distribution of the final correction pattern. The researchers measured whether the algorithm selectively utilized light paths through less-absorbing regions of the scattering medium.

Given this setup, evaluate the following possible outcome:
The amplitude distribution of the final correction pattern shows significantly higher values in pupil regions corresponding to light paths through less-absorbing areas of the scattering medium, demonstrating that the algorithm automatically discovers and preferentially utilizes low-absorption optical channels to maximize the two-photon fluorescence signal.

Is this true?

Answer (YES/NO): YES